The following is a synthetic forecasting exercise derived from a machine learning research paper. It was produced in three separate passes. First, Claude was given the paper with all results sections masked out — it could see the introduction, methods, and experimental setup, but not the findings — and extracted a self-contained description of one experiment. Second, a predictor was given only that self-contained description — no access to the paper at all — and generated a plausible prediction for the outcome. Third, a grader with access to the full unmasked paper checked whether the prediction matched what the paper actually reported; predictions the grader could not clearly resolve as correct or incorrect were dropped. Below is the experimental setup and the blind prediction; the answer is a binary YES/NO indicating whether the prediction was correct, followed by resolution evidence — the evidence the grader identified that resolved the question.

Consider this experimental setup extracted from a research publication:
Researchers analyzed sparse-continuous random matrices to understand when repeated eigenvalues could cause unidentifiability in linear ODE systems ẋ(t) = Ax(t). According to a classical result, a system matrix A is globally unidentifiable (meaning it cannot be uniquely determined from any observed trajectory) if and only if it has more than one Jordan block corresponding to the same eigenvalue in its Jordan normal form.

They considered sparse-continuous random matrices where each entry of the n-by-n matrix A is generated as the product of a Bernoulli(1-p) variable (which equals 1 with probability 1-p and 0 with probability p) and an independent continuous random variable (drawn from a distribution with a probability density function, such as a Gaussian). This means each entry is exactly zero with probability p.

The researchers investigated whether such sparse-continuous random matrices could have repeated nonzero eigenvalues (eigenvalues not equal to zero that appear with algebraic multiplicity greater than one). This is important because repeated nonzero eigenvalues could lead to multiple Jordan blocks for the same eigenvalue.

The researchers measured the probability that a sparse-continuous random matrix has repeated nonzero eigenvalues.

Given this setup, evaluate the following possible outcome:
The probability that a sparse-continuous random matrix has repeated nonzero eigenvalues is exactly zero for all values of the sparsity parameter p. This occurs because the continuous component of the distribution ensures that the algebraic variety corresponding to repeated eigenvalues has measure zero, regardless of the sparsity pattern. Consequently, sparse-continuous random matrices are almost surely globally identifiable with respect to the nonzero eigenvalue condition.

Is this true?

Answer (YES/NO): YES